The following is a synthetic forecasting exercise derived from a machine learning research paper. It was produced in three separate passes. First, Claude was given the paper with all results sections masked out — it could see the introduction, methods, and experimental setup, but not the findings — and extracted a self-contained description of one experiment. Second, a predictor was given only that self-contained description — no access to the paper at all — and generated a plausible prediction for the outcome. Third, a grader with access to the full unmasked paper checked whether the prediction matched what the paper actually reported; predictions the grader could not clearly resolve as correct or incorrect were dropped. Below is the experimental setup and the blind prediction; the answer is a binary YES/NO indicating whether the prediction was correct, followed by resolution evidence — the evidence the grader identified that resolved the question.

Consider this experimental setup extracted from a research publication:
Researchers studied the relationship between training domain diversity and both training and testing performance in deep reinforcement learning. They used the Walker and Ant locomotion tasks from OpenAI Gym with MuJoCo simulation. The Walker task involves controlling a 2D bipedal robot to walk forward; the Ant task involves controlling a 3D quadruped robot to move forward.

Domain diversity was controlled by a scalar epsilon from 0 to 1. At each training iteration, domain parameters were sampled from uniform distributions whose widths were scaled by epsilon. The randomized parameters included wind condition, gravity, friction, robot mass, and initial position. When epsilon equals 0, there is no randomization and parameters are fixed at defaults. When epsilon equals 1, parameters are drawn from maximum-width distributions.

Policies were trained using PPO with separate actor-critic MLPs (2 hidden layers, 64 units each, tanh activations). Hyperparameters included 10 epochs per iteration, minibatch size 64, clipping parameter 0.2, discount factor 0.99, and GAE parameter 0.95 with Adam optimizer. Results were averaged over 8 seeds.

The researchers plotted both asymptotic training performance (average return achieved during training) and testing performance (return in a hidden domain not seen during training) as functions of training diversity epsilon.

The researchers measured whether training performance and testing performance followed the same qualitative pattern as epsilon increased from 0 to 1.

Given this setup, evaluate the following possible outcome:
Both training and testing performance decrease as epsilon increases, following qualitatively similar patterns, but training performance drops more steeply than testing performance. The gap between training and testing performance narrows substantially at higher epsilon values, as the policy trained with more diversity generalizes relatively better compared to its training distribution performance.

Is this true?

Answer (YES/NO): NO